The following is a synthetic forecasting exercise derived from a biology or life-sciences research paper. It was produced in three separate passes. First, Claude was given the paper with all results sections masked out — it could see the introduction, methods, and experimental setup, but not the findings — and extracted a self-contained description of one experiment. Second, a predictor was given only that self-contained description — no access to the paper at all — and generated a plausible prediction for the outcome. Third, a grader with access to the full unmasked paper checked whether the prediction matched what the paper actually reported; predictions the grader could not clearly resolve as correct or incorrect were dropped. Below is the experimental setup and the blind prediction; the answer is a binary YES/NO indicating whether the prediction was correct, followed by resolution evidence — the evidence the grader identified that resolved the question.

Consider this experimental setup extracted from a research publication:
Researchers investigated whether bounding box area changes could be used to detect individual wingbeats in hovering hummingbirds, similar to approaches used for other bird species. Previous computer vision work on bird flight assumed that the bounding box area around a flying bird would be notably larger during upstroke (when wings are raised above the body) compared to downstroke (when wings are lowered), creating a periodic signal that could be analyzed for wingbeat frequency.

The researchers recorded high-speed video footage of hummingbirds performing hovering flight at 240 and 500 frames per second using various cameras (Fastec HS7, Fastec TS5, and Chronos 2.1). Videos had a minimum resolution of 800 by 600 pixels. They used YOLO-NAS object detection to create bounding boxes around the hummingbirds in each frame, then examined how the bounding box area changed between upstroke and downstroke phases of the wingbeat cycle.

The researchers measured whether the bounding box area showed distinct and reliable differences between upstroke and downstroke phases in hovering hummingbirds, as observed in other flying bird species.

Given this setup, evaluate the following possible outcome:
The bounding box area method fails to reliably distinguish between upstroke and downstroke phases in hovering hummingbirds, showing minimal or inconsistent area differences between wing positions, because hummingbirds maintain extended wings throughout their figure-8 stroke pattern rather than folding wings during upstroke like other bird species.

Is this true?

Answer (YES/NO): NO